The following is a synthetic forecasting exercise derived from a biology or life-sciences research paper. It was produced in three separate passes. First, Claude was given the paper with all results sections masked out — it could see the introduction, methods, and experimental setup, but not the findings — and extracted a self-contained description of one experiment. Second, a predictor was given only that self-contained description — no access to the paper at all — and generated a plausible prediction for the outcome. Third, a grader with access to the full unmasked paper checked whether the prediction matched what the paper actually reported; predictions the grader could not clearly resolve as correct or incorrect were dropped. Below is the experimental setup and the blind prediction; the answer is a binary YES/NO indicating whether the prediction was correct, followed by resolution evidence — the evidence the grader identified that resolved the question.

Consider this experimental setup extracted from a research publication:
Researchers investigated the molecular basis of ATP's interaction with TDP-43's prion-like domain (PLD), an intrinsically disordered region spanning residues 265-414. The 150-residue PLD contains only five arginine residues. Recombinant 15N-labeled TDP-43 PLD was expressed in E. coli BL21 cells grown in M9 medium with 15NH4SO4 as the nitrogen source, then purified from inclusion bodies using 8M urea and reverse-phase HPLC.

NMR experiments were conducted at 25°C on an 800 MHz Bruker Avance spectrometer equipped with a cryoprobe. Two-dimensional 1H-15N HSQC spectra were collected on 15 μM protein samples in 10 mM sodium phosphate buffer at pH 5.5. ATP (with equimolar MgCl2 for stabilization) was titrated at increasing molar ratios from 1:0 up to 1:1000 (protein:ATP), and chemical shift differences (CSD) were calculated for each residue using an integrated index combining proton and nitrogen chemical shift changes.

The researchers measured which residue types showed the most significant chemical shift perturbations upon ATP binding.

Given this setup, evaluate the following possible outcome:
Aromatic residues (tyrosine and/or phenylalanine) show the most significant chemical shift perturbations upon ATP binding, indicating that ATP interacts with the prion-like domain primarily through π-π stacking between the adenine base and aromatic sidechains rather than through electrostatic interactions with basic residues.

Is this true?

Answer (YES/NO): NO